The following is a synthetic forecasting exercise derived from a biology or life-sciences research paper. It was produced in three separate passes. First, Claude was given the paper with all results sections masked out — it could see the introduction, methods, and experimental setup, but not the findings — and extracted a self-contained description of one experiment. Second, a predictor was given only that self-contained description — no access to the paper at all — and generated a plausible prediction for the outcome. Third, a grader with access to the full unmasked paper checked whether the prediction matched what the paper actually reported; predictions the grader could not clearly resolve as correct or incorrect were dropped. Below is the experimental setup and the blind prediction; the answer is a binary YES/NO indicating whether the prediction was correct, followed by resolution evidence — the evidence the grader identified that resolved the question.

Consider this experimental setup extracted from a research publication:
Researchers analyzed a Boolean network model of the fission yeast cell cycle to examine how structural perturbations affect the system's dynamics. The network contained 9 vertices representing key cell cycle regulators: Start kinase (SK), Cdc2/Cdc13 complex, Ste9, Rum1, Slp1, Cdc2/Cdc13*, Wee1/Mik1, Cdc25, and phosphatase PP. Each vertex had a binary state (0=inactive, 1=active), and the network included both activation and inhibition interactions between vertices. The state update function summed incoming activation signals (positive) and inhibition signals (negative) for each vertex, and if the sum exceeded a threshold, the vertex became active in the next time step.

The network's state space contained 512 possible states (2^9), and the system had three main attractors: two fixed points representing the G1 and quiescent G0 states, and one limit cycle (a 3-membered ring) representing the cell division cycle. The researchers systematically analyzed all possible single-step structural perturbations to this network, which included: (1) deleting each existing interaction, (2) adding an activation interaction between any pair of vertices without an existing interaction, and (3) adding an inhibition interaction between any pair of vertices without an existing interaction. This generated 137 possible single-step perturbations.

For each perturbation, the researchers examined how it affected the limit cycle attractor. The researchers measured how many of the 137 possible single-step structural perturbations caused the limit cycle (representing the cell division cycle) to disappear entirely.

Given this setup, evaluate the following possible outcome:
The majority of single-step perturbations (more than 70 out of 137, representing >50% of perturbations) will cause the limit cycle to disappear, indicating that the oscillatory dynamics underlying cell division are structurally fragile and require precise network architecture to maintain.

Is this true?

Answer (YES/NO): NO